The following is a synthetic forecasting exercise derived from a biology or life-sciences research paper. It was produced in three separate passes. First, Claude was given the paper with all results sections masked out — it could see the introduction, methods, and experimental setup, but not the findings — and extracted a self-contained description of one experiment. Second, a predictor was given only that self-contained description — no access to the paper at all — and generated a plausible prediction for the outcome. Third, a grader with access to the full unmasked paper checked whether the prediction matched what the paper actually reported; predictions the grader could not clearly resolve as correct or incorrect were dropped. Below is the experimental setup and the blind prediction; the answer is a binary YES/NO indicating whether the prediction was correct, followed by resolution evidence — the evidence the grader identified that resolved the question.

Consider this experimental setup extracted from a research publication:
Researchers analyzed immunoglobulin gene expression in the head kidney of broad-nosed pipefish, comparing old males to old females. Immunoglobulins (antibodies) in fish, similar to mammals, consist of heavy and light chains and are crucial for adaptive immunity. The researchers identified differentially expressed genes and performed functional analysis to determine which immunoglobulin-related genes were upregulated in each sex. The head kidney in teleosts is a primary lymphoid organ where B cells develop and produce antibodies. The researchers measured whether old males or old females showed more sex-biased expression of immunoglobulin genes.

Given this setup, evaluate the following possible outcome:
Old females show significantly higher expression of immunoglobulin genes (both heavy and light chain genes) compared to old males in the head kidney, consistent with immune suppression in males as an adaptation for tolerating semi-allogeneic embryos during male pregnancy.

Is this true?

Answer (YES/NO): NO